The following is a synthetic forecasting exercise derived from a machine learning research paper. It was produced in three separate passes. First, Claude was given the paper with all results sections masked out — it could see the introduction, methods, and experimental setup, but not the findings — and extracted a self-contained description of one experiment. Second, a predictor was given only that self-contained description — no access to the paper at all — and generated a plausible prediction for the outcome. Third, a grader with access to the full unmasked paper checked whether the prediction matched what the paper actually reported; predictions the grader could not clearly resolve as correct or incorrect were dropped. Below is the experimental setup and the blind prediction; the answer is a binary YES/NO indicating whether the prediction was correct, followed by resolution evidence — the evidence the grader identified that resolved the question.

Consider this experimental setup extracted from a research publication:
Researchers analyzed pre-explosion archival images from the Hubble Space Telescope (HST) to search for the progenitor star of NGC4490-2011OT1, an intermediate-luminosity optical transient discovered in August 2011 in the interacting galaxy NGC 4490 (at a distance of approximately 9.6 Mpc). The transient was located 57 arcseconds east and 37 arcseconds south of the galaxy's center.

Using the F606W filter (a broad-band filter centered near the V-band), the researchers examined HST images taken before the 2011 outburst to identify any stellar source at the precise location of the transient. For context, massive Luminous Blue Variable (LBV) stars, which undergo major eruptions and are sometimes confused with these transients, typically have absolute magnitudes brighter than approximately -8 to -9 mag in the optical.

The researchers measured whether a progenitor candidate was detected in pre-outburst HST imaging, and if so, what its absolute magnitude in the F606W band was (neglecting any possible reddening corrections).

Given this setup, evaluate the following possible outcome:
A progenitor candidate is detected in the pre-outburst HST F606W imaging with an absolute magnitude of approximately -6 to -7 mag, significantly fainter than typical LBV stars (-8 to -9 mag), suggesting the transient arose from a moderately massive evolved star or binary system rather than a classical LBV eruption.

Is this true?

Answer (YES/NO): YES